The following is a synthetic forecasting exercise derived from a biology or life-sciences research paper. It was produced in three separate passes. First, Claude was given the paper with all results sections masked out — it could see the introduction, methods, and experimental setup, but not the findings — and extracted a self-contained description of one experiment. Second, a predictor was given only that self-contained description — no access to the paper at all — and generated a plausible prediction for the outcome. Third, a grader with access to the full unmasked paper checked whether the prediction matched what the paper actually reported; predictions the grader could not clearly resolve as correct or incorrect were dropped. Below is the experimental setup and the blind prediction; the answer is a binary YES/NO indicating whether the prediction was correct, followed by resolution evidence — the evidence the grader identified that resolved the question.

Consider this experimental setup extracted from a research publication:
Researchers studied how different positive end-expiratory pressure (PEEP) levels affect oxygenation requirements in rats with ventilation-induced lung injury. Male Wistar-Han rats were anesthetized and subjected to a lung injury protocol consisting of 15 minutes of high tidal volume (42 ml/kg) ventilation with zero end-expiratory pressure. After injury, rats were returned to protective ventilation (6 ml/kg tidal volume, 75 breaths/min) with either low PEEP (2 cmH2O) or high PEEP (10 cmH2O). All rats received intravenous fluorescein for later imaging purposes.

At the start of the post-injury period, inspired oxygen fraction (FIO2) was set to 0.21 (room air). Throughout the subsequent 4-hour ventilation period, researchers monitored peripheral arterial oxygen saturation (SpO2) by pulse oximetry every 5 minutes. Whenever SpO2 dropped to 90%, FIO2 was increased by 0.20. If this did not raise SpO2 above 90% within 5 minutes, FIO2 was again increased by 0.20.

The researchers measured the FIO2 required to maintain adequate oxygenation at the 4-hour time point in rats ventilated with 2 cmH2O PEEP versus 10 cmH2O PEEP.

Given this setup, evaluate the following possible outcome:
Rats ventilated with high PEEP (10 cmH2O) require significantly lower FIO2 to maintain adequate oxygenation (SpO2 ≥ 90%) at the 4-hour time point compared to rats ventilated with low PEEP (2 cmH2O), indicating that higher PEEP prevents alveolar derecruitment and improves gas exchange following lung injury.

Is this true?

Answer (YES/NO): NO